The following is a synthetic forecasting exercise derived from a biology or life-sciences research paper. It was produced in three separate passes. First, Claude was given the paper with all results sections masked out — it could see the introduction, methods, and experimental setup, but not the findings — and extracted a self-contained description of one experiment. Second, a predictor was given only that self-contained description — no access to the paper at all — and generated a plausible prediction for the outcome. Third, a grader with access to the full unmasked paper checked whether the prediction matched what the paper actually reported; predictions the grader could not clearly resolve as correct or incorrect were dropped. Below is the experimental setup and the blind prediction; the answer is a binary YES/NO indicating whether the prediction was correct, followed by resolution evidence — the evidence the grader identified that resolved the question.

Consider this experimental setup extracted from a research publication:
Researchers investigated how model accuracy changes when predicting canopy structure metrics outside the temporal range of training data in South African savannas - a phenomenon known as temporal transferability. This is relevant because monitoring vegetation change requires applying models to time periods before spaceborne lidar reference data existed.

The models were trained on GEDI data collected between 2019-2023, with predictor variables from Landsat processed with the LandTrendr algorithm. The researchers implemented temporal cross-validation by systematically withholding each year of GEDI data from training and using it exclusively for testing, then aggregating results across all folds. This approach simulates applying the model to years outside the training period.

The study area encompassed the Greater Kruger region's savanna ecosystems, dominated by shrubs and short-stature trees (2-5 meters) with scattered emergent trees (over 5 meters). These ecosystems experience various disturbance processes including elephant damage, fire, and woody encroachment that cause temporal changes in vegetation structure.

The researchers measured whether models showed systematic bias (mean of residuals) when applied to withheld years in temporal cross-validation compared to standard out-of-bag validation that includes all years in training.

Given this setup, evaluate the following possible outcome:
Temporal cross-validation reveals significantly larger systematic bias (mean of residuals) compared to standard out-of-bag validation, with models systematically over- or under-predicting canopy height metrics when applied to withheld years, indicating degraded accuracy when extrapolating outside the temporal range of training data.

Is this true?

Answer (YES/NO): NO